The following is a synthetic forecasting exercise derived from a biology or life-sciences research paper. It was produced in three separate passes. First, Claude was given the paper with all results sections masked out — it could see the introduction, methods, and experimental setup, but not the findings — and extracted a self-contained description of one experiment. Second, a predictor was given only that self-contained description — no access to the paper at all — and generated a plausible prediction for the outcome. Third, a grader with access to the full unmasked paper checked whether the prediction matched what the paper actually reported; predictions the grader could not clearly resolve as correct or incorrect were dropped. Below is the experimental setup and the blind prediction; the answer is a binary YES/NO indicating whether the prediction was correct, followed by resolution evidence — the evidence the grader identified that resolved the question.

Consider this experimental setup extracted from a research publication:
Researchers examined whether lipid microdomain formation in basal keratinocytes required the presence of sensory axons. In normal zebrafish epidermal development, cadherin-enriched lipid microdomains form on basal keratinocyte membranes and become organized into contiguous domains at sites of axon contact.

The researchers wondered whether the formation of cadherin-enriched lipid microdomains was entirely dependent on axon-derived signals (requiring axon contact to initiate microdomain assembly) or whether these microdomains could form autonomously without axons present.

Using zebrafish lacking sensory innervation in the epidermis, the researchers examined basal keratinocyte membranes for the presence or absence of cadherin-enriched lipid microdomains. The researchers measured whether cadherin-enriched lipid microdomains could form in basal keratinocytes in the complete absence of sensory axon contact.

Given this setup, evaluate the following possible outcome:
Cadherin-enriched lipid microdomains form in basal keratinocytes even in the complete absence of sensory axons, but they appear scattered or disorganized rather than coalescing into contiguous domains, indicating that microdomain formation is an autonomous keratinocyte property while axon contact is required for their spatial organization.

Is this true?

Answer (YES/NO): YES